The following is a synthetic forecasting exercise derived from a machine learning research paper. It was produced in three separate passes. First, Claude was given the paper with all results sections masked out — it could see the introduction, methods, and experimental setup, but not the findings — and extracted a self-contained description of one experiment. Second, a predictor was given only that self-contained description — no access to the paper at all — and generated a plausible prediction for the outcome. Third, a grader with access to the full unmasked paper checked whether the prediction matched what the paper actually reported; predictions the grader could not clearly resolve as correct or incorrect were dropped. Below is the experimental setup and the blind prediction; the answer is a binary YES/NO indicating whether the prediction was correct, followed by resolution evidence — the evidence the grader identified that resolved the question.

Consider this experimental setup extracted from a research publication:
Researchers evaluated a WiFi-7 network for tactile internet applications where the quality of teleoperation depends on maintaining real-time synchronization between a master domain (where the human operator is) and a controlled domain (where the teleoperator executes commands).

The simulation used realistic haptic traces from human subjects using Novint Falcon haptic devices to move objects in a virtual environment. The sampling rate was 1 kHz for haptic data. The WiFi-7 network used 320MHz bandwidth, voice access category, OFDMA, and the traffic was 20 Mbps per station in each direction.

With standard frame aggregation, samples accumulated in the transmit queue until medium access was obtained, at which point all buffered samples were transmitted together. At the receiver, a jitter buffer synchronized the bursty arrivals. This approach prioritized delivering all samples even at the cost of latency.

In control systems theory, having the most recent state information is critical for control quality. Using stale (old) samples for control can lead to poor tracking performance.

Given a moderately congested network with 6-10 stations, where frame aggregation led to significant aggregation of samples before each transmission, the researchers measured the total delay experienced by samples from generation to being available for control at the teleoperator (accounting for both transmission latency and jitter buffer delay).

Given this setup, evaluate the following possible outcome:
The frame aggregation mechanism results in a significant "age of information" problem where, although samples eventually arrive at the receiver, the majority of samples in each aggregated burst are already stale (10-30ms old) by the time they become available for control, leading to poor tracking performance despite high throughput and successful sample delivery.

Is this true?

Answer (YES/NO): YES